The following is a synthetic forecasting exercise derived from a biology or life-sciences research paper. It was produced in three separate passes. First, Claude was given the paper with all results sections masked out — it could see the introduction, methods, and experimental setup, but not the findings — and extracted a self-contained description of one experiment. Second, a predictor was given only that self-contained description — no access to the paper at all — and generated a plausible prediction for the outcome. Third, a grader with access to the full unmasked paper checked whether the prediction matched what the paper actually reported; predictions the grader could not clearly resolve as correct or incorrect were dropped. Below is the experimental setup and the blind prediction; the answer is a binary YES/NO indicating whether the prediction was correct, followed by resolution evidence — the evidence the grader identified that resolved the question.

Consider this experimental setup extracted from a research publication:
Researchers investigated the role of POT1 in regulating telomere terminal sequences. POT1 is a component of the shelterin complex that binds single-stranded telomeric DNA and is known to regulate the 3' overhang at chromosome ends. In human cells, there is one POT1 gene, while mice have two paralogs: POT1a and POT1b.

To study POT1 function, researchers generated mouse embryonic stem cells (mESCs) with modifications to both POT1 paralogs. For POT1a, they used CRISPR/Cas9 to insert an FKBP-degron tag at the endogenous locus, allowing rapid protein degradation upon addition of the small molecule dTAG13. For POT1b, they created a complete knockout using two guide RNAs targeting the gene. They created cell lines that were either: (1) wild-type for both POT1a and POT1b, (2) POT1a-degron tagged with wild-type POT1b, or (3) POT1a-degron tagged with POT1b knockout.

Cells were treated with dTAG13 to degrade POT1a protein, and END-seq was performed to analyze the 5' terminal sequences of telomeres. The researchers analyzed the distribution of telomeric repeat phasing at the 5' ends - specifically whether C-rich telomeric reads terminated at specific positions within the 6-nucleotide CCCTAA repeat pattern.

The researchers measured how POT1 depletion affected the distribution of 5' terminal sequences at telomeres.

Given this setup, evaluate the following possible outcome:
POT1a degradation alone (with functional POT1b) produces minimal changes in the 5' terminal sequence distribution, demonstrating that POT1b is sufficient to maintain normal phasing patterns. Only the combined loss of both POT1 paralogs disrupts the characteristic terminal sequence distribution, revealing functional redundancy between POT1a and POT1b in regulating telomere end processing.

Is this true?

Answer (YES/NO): NO